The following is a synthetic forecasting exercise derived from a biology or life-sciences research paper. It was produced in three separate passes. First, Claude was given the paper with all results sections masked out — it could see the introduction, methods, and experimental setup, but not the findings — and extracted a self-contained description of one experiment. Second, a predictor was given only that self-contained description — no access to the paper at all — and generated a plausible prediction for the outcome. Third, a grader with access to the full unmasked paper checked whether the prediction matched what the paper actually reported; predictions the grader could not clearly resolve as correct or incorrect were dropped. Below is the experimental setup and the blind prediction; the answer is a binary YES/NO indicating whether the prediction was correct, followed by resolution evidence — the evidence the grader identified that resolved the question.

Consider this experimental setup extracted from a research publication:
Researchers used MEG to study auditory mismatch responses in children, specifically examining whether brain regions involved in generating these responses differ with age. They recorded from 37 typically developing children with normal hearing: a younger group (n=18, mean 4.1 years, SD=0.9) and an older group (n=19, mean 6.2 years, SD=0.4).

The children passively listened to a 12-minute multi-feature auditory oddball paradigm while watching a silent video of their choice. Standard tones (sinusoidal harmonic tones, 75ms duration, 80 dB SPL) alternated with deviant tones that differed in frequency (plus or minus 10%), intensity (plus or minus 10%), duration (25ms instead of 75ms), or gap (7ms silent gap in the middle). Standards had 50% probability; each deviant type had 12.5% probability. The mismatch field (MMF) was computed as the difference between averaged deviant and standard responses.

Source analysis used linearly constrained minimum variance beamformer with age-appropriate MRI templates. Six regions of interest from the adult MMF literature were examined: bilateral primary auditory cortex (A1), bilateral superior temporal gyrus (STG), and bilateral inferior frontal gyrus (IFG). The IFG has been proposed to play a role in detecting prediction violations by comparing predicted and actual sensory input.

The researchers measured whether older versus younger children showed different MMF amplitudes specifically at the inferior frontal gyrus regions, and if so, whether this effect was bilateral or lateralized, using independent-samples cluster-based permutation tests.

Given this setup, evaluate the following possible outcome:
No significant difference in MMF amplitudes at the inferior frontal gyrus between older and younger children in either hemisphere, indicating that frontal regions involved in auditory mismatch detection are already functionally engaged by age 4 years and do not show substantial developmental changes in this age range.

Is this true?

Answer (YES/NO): NO